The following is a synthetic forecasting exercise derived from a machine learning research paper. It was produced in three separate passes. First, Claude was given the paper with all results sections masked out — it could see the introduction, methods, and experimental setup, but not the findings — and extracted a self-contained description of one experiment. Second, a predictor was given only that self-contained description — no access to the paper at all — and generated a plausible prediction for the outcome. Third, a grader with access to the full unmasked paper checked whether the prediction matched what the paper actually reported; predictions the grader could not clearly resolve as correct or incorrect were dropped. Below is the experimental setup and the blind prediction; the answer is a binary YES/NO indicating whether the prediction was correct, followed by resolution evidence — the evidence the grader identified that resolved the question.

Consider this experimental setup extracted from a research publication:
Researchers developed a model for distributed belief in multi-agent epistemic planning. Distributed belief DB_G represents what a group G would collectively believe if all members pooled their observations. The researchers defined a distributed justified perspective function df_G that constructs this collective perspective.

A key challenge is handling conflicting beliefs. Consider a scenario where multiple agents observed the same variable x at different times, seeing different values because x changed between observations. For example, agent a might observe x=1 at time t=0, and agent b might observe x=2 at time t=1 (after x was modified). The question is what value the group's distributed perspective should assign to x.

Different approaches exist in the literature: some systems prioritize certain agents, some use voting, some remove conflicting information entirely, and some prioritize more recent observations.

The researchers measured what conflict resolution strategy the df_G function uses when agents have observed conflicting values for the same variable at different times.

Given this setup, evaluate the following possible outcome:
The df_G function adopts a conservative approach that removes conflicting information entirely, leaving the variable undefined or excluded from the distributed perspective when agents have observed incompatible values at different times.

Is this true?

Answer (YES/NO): NO